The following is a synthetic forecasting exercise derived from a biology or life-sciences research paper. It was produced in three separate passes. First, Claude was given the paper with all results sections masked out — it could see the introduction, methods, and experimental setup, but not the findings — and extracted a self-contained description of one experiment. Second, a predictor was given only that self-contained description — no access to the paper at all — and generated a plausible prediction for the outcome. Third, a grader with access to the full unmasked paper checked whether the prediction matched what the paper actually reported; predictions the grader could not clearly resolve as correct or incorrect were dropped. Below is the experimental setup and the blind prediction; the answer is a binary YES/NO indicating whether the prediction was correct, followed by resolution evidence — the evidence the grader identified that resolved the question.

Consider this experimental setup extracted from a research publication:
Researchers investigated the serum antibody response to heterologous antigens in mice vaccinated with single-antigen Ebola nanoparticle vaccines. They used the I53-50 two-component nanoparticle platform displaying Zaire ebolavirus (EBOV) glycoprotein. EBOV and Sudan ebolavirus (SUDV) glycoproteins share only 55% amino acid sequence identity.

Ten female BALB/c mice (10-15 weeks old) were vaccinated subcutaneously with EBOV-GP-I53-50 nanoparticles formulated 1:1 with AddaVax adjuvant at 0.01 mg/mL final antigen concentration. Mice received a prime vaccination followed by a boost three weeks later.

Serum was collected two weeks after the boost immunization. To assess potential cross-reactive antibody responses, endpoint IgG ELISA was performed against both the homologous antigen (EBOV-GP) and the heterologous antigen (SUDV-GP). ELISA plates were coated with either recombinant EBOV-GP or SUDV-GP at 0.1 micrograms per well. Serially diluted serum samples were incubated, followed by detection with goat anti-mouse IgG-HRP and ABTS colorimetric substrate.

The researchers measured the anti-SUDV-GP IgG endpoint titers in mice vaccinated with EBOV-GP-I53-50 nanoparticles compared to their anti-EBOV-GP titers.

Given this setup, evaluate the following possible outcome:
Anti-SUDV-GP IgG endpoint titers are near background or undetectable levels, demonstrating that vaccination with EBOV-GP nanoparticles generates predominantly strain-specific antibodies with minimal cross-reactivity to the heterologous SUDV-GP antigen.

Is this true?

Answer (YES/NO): YES